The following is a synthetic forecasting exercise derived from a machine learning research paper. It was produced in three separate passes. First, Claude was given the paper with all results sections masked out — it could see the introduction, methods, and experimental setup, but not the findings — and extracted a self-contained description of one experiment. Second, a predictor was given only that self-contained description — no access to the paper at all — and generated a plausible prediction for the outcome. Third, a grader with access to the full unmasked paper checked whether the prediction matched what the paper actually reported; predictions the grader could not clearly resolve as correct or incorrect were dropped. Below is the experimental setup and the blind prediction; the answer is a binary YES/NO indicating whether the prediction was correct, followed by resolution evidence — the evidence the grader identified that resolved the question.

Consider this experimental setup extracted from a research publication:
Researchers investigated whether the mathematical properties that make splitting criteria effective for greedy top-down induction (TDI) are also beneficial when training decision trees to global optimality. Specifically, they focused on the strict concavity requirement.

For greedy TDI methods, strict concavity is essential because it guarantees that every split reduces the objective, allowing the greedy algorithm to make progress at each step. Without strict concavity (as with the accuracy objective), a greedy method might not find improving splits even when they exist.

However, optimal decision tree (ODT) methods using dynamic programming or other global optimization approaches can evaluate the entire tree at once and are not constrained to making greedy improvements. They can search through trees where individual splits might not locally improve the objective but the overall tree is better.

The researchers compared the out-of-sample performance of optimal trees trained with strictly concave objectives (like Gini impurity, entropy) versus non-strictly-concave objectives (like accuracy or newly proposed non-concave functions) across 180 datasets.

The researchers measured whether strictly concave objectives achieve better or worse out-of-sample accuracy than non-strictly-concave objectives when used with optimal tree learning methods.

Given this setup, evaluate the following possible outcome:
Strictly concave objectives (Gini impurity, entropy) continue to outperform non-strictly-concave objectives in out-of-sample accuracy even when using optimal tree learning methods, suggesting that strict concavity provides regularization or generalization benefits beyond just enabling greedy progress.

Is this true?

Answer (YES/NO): NO